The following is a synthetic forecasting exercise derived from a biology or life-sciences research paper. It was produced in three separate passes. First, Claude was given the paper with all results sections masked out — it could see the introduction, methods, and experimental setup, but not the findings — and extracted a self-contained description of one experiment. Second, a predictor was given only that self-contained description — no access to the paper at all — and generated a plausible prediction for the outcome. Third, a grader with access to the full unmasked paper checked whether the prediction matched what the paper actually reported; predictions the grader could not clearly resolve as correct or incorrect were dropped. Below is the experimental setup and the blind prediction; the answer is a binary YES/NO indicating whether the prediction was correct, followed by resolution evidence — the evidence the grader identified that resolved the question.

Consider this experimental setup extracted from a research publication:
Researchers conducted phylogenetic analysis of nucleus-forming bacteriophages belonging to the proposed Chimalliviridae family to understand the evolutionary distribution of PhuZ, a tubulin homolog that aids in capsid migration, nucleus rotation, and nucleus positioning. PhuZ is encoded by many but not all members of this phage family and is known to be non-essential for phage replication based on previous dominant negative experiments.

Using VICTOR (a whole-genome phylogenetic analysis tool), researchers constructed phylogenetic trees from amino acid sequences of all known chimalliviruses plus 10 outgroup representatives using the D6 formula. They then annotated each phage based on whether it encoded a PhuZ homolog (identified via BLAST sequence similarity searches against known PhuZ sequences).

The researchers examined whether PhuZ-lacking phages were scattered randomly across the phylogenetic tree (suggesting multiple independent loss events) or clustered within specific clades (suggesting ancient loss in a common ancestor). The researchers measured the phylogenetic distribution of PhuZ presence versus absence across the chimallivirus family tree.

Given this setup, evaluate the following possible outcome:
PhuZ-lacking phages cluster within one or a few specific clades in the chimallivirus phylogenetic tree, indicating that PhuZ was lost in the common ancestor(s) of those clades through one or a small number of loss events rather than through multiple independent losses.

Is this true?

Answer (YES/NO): NO